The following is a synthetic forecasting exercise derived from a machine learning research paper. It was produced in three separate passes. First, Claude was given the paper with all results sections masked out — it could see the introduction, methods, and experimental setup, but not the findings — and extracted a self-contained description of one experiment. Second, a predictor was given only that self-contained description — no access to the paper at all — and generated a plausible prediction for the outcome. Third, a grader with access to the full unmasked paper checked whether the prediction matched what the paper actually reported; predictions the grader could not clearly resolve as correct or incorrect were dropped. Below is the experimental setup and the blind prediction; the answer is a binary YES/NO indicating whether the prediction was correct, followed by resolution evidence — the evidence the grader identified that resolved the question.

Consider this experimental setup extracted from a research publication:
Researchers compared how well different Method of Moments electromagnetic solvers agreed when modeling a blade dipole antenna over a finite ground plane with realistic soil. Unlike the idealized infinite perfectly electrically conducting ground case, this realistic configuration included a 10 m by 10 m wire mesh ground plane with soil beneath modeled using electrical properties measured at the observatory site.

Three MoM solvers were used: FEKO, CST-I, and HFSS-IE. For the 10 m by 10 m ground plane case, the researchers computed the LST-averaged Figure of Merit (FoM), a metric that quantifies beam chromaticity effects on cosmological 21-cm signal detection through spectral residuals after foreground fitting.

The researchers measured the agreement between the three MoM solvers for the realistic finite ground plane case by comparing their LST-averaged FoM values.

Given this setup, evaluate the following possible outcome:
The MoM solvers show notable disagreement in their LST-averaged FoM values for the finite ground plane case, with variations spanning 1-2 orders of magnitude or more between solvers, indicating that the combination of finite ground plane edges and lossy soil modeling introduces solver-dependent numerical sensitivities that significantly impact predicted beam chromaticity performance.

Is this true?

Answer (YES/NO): NO